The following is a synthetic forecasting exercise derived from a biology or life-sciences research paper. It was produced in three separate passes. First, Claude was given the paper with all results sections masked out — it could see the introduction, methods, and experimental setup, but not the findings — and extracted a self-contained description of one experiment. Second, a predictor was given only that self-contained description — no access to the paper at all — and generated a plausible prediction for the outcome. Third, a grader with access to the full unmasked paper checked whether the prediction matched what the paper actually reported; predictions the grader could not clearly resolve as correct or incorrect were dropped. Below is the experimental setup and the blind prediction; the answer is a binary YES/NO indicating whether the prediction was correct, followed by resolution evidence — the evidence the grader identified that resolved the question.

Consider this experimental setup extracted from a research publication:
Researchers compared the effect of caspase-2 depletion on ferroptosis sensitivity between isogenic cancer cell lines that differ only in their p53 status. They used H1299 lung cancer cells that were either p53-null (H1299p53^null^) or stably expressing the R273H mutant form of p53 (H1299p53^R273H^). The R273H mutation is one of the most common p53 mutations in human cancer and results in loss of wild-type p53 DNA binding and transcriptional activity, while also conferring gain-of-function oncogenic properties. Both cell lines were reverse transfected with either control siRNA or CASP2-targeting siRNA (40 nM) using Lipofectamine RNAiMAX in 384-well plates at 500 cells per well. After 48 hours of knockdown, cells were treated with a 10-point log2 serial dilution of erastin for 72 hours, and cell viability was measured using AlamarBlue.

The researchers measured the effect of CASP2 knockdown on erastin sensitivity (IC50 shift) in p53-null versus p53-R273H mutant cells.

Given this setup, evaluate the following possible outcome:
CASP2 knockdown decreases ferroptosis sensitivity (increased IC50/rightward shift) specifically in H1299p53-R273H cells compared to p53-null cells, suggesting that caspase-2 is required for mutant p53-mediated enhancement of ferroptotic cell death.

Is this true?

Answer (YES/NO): NO